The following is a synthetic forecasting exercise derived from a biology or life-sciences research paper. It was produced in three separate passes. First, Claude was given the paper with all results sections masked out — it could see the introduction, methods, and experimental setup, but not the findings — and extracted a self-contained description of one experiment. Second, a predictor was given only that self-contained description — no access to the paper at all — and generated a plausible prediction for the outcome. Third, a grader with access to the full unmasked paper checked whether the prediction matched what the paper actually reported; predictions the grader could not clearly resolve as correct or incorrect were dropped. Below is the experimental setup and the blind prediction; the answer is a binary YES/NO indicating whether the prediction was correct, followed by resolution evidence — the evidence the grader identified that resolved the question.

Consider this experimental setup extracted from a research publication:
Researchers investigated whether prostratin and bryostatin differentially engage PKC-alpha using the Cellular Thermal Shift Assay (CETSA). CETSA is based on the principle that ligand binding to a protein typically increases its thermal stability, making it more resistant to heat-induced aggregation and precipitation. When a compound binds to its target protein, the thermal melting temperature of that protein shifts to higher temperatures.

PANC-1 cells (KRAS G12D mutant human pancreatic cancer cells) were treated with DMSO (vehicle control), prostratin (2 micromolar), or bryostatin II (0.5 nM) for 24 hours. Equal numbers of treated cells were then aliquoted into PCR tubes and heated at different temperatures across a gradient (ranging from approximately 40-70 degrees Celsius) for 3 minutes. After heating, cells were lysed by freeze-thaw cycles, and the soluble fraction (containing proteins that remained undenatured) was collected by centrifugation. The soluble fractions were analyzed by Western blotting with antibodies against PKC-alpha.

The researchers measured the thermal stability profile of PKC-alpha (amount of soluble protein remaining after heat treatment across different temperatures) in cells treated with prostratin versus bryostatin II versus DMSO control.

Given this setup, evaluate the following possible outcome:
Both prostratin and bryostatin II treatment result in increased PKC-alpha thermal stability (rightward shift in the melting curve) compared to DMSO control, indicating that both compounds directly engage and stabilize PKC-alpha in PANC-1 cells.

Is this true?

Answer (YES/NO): NO